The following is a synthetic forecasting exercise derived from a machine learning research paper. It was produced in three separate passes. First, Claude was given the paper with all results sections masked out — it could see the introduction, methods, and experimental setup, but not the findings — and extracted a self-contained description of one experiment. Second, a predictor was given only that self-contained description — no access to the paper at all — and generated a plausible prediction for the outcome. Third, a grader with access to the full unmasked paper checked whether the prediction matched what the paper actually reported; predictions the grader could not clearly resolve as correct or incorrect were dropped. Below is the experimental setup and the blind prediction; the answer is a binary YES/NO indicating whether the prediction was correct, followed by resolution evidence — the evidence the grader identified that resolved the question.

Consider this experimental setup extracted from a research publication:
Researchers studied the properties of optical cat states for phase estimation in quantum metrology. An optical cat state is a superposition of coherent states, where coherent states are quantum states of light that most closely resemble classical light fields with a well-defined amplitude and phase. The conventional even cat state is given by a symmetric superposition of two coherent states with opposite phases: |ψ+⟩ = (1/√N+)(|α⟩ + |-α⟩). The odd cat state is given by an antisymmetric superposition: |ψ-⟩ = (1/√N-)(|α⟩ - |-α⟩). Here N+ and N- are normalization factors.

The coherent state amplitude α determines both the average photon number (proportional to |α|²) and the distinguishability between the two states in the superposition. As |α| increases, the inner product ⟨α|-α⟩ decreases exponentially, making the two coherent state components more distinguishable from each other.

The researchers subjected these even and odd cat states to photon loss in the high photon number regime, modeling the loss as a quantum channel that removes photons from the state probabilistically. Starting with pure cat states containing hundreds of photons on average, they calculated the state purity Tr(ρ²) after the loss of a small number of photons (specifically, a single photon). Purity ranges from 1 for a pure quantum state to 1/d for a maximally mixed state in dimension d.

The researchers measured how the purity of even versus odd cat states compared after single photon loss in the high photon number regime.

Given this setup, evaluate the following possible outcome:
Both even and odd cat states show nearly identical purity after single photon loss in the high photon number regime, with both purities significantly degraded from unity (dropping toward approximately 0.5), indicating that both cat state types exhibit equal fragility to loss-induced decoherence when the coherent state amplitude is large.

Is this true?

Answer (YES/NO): YES